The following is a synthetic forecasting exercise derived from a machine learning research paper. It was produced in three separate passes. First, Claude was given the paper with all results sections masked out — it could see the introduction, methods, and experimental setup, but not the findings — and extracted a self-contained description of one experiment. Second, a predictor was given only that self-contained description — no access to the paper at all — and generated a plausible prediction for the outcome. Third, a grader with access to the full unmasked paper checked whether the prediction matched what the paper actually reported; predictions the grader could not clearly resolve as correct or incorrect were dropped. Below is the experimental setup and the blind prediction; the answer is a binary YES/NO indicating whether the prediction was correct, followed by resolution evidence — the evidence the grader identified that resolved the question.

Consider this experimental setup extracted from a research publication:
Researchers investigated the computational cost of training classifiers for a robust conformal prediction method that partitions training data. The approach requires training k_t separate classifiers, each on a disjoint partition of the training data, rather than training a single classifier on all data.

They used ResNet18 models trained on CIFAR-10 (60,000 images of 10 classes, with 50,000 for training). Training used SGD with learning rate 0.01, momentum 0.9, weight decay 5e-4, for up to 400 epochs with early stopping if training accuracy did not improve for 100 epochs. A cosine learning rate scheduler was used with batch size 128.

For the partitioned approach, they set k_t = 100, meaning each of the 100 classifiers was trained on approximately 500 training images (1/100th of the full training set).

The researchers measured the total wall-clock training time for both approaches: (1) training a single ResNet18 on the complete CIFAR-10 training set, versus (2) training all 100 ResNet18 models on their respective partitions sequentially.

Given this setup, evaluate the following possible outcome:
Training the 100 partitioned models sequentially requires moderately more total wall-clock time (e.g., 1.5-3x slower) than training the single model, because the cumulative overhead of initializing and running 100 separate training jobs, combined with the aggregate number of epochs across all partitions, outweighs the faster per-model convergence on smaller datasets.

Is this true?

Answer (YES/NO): NO